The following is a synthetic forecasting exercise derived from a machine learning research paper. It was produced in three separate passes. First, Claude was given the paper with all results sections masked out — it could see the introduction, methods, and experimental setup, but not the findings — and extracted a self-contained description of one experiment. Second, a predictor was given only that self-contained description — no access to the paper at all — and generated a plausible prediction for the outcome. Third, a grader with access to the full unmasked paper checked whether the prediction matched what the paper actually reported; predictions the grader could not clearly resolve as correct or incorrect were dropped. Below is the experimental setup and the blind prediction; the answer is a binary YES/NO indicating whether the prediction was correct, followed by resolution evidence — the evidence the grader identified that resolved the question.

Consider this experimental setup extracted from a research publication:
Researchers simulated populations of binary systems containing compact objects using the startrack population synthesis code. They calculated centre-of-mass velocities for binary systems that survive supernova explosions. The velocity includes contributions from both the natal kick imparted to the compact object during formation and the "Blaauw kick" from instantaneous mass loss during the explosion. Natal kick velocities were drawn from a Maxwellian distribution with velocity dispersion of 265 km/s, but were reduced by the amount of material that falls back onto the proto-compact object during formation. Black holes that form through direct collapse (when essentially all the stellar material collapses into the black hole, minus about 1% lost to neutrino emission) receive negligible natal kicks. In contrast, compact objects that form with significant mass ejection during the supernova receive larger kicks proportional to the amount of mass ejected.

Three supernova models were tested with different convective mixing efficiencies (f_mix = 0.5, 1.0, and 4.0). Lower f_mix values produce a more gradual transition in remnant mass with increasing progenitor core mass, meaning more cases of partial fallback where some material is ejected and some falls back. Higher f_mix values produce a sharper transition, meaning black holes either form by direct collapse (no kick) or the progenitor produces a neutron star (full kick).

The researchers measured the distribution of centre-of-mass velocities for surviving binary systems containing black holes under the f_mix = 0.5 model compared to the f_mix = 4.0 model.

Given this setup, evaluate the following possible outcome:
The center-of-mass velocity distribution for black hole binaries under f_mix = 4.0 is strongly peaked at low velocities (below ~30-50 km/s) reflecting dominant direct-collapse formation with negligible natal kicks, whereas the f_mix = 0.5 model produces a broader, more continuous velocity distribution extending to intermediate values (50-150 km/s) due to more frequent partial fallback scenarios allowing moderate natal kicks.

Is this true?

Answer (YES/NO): NO